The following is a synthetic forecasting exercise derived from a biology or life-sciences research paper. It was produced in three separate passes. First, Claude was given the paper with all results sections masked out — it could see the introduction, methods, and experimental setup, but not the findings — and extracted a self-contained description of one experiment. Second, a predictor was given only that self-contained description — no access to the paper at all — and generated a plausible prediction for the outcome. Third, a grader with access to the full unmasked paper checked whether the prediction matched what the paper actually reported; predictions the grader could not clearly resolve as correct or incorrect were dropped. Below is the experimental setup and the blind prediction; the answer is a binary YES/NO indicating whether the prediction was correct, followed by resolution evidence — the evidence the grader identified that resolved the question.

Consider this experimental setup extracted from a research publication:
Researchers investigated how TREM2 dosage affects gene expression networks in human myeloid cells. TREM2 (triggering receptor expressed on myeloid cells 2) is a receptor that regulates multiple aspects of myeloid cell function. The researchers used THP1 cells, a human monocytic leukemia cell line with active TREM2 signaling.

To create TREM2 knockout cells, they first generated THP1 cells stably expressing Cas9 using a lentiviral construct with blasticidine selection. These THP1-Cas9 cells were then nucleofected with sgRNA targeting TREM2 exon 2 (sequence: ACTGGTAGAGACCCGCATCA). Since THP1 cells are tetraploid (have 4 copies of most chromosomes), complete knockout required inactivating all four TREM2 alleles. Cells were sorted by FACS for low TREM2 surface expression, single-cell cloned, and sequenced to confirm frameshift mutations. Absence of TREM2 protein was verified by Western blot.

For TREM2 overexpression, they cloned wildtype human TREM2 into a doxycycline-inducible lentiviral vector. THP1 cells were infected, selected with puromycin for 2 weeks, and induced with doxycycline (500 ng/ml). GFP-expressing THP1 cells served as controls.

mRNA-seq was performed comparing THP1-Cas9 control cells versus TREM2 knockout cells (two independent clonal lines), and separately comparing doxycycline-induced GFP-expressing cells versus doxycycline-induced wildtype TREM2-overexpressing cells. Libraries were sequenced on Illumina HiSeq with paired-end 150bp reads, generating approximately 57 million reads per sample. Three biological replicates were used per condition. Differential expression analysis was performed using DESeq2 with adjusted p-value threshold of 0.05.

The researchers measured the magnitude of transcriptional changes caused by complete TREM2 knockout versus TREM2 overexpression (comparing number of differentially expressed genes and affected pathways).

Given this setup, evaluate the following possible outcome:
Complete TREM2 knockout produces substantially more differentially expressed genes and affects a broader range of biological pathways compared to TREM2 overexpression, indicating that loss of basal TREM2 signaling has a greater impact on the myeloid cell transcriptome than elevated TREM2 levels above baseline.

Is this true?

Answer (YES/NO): YES